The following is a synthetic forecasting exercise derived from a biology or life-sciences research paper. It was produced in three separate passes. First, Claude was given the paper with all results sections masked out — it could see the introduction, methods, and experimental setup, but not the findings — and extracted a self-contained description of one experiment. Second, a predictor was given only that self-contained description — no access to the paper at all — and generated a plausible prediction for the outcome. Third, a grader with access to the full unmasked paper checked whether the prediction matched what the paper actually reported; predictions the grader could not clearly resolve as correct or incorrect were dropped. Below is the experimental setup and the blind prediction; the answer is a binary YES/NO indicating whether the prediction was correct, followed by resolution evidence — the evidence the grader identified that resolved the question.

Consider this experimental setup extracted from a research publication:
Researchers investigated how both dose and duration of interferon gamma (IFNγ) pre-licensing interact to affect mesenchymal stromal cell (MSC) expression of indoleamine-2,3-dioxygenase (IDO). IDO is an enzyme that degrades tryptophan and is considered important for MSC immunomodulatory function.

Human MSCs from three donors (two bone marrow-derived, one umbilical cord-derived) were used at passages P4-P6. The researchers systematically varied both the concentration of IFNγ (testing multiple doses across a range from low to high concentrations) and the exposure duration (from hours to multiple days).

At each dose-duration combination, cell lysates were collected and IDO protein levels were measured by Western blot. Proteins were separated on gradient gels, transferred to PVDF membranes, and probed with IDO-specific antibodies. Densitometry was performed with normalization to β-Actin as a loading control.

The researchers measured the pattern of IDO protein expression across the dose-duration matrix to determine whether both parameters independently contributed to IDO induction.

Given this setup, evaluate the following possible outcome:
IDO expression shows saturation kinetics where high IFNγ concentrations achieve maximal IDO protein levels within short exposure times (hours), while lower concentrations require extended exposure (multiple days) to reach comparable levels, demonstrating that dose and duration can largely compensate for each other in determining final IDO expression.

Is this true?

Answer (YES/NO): NO